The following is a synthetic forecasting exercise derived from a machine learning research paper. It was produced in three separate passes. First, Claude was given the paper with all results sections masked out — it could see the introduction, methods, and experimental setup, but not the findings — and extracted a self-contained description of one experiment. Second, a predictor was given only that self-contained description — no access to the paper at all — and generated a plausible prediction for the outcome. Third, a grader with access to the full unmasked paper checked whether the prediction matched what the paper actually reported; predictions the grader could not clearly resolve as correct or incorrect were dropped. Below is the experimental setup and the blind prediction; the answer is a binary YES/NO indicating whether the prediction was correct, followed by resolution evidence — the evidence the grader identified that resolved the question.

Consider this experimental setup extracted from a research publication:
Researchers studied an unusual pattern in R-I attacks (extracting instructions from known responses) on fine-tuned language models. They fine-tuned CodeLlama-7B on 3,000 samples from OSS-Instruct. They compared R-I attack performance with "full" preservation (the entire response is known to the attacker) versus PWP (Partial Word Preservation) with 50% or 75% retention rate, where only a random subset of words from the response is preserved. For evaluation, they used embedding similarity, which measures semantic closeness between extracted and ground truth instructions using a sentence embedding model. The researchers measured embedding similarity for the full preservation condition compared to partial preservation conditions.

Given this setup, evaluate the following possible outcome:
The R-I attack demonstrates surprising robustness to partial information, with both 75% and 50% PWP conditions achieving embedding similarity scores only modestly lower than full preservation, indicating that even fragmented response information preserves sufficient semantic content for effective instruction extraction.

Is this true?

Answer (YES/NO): NO